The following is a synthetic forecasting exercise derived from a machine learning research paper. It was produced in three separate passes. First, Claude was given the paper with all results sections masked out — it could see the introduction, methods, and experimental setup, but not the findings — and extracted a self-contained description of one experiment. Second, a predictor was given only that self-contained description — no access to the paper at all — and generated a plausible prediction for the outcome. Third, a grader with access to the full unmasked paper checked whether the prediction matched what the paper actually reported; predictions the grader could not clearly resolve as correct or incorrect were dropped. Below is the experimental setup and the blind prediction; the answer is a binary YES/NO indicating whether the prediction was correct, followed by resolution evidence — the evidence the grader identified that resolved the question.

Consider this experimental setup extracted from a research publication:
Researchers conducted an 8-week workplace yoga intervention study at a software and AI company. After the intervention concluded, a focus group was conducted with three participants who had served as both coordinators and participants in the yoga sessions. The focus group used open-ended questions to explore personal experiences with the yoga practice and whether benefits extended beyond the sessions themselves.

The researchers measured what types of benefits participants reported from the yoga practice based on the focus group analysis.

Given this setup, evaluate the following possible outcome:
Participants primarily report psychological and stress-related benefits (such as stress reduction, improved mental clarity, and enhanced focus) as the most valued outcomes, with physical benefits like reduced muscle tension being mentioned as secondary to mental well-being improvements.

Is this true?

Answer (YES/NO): NO